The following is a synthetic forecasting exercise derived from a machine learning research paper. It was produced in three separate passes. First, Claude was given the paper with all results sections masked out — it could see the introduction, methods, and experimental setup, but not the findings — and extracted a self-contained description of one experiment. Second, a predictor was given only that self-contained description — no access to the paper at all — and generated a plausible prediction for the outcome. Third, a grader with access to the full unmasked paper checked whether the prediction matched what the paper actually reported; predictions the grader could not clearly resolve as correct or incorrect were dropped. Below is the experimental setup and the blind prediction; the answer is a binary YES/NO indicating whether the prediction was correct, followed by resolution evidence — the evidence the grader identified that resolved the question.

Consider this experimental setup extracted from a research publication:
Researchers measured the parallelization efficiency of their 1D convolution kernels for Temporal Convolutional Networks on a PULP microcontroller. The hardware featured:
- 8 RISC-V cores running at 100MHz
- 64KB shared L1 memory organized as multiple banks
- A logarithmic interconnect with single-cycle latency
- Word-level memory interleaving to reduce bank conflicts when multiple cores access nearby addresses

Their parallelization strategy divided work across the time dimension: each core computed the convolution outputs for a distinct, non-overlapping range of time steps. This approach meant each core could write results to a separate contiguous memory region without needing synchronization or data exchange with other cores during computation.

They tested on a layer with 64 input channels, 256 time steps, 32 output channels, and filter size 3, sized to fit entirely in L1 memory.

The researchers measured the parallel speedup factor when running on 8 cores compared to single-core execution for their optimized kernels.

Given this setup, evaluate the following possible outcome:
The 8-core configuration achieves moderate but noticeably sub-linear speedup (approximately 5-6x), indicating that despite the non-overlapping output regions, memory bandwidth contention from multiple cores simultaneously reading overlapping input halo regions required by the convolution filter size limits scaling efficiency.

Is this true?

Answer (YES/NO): NO